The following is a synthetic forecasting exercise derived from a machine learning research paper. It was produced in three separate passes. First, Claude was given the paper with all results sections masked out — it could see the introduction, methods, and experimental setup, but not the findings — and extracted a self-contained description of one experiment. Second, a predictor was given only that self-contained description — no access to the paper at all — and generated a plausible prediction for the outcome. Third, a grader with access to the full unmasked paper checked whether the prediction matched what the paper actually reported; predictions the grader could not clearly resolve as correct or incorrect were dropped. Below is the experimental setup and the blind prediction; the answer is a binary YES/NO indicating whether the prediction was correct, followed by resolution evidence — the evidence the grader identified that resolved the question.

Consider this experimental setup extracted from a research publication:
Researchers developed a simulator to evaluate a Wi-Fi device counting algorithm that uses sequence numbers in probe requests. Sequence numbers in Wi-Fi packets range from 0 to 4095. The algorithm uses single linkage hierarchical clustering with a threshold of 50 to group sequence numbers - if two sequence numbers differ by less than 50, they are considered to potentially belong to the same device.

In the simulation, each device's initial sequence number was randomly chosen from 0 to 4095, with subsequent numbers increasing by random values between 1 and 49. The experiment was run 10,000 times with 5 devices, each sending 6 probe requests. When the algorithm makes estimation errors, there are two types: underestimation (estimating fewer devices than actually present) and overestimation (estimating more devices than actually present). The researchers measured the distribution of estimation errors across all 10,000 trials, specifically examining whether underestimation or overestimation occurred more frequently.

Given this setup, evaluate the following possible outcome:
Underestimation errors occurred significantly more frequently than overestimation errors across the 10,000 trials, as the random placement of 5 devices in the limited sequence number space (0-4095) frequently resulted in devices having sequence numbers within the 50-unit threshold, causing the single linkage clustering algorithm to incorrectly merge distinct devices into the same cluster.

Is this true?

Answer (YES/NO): YES